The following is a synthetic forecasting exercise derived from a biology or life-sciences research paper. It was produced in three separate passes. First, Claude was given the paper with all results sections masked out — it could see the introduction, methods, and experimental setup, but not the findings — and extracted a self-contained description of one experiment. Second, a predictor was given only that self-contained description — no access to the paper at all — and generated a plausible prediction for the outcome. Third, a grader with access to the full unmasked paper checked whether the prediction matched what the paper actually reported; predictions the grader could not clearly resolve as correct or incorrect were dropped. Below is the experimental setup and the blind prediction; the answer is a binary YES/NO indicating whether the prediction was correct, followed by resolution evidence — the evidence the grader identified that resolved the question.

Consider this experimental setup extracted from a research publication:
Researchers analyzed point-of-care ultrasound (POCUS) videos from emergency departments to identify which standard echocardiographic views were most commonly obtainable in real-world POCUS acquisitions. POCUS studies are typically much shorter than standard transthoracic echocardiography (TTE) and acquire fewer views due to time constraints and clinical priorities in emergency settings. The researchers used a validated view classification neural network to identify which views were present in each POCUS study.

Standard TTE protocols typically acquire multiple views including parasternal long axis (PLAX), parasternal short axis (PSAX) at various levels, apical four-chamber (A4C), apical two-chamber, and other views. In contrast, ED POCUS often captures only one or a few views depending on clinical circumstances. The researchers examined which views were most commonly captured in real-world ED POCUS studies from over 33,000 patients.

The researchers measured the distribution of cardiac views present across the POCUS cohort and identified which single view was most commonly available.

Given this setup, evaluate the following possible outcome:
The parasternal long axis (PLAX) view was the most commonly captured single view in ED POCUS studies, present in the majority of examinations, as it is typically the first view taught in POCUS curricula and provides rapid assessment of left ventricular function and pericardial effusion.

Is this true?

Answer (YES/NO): NO